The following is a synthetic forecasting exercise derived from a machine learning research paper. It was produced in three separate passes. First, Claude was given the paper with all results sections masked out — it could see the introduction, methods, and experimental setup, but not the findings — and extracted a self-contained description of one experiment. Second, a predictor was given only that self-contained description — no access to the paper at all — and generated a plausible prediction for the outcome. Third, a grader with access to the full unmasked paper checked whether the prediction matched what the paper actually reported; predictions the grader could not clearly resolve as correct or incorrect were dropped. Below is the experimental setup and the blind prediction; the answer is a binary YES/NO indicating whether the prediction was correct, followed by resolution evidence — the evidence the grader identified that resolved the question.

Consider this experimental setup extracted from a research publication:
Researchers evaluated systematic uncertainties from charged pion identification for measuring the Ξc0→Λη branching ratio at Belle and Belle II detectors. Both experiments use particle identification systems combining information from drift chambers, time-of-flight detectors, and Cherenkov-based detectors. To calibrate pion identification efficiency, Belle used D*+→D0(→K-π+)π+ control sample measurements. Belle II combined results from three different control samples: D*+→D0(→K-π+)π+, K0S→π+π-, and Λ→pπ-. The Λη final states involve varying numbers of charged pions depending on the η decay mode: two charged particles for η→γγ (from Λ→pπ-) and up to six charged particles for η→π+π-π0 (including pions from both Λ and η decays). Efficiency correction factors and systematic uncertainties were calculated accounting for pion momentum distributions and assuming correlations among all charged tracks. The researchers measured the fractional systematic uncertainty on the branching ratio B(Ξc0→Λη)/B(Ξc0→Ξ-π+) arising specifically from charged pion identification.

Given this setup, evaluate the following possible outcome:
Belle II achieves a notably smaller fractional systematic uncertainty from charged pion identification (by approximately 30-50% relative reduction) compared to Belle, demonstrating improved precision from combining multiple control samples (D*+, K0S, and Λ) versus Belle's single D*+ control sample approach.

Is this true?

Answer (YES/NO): NO